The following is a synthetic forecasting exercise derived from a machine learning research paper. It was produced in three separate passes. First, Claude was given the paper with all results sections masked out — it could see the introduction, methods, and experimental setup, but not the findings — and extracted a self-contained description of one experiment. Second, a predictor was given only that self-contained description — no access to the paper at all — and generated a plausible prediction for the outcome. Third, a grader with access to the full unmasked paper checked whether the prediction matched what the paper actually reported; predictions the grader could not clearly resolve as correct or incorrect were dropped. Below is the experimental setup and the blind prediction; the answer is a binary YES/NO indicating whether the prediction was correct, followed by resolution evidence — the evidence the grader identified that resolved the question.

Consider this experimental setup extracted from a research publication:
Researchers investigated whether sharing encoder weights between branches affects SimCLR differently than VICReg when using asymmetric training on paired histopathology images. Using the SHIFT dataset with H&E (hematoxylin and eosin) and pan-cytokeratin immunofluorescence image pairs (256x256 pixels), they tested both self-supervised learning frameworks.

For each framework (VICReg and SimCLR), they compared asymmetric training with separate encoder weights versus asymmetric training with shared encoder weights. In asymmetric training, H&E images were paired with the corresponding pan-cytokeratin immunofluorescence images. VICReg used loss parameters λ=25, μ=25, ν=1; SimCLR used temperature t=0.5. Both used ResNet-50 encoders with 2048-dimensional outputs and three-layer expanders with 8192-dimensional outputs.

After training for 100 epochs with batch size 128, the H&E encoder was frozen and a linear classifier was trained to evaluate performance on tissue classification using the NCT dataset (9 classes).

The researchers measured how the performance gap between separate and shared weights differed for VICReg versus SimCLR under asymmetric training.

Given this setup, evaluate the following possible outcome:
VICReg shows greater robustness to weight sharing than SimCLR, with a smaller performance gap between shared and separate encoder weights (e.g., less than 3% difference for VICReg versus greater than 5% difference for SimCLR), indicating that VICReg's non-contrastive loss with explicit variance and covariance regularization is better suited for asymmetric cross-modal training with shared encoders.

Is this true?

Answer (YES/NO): NO